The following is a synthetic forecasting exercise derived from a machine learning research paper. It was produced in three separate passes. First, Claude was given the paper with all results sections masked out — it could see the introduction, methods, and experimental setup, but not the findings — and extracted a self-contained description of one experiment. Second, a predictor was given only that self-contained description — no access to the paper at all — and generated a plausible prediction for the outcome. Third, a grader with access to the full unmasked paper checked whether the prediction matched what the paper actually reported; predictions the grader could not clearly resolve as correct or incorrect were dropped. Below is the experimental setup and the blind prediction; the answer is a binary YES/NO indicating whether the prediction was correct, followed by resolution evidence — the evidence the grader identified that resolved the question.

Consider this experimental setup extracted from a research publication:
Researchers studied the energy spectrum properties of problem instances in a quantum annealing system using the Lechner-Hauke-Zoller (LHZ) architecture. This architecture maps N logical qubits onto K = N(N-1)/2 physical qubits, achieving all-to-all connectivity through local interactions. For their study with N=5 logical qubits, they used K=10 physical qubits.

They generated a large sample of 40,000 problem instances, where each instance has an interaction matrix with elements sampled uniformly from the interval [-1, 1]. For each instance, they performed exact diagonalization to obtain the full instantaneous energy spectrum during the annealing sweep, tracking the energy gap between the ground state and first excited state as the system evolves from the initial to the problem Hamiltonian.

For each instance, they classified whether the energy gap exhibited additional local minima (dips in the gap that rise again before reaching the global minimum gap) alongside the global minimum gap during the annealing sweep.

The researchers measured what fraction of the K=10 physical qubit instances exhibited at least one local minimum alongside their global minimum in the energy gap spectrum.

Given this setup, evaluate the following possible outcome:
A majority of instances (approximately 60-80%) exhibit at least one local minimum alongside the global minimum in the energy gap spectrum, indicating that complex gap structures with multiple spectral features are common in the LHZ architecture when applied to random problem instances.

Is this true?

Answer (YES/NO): NO